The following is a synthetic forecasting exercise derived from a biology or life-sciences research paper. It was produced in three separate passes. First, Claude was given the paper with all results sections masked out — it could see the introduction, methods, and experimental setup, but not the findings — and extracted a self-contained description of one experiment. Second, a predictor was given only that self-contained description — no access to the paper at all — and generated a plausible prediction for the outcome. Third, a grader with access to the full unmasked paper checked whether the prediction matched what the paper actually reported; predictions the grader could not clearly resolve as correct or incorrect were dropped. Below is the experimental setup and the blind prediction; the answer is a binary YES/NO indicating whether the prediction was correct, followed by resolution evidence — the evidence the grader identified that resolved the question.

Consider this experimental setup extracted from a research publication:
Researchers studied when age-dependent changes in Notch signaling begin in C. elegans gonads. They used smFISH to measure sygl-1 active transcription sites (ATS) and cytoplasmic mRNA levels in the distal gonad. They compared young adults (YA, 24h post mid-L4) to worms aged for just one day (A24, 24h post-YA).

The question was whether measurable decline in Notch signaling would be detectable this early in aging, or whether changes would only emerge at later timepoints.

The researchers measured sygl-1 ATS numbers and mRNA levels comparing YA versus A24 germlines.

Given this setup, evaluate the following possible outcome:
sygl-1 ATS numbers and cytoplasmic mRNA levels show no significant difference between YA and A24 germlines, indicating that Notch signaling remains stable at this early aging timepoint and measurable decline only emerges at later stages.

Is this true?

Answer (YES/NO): NO